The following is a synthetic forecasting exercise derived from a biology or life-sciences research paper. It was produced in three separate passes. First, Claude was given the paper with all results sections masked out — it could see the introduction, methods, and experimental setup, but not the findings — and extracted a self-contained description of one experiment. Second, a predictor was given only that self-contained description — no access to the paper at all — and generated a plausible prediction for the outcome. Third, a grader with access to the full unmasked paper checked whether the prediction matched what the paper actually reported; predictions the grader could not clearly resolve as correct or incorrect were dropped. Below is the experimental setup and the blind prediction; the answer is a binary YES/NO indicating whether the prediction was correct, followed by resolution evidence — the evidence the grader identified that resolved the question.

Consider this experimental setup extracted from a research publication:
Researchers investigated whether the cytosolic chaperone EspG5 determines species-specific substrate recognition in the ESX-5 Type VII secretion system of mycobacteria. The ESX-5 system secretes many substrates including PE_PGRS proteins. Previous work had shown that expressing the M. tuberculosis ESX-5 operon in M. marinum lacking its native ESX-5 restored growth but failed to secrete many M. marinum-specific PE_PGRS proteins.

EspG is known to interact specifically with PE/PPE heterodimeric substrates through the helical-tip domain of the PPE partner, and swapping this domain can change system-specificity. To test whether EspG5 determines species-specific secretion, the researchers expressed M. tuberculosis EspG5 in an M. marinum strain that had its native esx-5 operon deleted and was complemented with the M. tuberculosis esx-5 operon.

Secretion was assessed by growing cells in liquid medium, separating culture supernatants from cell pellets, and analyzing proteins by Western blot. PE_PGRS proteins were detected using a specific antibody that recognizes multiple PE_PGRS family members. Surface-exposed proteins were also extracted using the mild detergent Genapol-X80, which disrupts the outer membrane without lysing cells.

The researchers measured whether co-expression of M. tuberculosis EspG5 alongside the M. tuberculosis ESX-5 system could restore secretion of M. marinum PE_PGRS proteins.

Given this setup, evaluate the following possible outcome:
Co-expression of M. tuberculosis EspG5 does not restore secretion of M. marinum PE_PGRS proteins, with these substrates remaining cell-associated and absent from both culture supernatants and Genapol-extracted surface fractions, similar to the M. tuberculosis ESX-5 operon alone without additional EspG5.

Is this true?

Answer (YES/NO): YES